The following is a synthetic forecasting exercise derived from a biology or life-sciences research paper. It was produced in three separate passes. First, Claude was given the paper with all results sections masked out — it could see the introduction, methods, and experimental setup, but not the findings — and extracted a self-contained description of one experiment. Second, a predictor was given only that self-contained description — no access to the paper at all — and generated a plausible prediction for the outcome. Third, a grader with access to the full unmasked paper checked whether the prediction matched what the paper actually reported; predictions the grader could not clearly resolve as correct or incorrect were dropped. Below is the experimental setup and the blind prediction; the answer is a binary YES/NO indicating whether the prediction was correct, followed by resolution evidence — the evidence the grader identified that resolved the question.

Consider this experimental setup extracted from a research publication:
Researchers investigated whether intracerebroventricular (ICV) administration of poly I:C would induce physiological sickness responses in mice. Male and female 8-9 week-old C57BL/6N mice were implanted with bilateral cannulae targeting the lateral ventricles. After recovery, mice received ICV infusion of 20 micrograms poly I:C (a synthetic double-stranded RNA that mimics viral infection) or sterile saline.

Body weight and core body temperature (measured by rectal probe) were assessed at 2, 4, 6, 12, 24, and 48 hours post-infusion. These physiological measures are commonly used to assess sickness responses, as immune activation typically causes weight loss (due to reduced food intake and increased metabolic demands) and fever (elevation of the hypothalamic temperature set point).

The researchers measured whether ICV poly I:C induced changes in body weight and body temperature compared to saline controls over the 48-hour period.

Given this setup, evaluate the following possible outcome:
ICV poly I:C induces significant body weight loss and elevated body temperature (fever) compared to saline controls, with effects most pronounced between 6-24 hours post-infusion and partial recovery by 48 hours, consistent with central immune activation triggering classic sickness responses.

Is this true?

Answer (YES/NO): NO